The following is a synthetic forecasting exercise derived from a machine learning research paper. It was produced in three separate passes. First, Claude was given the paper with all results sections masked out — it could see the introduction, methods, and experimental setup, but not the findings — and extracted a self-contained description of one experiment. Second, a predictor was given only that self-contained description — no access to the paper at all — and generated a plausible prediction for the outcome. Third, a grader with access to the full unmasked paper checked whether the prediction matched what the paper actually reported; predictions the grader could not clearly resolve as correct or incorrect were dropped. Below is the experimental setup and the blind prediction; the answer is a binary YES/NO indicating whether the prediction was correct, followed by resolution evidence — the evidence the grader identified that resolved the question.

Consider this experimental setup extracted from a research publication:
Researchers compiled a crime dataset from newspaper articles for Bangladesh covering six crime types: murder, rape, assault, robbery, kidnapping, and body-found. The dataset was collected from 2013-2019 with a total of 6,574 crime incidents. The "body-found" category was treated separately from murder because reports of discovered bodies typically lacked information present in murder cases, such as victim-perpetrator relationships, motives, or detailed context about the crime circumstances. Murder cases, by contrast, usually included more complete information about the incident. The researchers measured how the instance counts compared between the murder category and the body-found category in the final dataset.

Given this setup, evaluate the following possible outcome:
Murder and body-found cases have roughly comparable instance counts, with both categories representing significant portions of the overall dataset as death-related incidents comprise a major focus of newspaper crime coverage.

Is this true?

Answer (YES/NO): YES